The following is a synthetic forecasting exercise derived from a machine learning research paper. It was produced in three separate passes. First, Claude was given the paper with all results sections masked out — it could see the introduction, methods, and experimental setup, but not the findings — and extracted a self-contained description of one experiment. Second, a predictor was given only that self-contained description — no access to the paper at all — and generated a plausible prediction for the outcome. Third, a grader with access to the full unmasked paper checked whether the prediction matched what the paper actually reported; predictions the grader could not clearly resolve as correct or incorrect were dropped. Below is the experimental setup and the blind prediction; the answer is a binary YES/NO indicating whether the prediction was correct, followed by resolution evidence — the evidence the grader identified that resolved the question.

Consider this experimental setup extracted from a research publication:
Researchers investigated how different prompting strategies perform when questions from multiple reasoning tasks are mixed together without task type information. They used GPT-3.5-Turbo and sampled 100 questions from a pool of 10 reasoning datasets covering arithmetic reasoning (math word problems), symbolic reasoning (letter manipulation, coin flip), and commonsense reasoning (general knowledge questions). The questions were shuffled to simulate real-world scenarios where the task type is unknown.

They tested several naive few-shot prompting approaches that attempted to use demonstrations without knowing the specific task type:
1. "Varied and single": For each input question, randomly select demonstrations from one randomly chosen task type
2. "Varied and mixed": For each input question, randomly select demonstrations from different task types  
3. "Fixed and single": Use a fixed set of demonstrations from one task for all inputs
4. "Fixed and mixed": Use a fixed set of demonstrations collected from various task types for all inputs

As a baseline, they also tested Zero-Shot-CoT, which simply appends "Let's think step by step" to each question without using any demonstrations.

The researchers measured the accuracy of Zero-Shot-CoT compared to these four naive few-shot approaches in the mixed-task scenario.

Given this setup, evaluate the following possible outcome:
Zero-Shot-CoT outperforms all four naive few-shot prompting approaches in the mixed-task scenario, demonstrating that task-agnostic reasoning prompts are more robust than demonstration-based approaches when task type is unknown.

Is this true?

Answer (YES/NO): YES